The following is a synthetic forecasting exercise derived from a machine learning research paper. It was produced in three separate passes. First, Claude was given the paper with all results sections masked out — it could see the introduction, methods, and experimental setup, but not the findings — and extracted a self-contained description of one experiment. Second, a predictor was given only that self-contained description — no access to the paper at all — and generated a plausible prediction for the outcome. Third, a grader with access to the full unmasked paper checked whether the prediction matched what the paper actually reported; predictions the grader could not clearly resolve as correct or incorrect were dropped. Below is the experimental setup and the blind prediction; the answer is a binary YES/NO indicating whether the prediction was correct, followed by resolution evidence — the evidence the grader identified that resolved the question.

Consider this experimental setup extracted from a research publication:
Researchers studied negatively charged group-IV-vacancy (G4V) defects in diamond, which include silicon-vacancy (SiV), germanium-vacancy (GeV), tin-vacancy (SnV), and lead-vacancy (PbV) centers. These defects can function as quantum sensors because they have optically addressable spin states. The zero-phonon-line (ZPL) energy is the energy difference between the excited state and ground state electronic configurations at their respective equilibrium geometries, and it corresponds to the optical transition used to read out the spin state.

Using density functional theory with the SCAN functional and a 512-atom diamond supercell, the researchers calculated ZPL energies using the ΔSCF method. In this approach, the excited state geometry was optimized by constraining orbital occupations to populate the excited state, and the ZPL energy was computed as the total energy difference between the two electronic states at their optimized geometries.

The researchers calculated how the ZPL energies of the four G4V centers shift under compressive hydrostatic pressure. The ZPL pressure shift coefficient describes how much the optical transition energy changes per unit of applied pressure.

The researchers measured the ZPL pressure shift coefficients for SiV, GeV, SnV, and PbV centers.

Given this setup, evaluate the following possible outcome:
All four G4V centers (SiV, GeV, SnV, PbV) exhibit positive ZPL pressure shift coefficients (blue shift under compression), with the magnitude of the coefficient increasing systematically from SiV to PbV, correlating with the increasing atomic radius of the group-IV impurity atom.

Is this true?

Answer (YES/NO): YES